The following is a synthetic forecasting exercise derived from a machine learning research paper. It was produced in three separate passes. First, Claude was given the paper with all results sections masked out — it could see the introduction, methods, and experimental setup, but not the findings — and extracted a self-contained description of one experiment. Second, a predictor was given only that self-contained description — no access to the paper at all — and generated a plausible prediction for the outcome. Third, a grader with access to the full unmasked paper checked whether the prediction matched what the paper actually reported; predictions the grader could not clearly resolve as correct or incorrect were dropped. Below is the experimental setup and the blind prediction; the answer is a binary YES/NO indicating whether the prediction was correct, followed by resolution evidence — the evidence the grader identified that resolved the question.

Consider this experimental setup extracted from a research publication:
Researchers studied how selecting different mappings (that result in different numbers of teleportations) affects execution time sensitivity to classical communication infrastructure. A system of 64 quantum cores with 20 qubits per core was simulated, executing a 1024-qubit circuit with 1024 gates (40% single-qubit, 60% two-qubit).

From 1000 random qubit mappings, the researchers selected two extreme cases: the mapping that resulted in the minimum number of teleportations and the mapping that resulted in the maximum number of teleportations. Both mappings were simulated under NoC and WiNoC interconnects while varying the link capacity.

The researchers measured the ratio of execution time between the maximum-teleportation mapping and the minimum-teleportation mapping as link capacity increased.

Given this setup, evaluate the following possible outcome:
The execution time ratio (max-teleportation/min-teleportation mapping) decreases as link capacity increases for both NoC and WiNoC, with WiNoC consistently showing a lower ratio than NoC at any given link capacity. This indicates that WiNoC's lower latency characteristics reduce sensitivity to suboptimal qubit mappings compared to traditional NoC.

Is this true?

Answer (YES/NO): NO